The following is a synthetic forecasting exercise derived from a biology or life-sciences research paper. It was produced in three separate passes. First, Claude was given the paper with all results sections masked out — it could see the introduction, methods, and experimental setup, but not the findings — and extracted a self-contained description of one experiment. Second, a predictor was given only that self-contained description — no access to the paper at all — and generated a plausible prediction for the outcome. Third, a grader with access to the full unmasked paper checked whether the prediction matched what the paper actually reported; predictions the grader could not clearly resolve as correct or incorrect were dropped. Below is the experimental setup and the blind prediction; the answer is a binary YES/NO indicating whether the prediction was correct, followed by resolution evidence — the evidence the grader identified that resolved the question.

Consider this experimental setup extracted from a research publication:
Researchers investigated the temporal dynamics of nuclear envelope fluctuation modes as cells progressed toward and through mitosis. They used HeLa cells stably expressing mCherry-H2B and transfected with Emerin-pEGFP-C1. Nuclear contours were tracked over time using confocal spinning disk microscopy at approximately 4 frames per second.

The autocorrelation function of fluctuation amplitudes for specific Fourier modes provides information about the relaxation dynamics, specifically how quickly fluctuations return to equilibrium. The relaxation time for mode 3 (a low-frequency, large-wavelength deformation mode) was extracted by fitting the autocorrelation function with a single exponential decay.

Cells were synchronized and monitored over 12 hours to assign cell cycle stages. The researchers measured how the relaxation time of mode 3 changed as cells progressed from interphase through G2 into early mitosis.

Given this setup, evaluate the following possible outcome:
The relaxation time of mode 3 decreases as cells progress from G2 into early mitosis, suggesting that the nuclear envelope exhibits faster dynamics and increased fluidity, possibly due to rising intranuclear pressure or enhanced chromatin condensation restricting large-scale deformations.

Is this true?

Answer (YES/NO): NO